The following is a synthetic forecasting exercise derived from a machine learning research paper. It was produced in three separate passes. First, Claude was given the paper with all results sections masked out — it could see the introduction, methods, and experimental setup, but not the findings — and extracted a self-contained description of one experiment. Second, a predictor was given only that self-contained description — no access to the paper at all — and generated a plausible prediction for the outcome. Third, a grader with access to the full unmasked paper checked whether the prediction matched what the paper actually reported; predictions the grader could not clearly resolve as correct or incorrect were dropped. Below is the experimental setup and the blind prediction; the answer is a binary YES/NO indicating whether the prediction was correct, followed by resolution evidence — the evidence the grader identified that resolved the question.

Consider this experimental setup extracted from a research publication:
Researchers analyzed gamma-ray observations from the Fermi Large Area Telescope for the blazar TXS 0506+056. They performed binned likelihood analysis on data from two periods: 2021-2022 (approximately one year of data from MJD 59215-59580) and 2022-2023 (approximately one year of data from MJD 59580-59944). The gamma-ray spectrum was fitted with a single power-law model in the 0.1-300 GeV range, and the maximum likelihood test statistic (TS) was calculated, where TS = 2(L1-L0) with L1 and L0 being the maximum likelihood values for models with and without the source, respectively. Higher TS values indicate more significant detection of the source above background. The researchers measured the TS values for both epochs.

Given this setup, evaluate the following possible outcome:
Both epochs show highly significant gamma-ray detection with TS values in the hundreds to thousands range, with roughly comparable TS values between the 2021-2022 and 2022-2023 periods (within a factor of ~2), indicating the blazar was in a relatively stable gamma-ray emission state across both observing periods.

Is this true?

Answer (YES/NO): YES